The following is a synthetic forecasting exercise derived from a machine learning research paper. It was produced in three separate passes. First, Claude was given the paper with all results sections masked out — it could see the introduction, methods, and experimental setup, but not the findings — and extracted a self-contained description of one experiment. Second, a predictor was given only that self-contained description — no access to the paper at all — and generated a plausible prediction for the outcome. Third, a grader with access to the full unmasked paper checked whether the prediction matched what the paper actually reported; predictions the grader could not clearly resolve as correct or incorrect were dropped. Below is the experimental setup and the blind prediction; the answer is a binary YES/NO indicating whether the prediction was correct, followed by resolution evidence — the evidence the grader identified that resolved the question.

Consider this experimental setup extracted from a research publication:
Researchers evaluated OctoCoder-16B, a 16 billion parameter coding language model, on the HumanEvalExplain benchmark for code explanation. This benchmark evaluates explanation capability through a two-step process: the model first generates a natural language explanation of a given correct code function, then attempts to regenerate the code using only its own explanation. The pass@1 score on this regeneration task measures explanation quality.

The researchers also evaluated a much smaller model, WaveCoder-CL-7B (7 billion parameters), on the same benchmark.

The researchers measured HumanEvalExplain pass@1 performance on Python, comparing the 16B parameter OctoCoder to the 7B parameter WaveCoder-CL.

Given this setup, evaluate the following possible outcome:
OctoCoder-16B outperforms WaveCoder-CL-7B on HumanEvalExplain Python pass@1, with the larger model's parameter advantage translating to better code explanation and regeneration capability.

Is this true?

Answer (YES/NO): NO